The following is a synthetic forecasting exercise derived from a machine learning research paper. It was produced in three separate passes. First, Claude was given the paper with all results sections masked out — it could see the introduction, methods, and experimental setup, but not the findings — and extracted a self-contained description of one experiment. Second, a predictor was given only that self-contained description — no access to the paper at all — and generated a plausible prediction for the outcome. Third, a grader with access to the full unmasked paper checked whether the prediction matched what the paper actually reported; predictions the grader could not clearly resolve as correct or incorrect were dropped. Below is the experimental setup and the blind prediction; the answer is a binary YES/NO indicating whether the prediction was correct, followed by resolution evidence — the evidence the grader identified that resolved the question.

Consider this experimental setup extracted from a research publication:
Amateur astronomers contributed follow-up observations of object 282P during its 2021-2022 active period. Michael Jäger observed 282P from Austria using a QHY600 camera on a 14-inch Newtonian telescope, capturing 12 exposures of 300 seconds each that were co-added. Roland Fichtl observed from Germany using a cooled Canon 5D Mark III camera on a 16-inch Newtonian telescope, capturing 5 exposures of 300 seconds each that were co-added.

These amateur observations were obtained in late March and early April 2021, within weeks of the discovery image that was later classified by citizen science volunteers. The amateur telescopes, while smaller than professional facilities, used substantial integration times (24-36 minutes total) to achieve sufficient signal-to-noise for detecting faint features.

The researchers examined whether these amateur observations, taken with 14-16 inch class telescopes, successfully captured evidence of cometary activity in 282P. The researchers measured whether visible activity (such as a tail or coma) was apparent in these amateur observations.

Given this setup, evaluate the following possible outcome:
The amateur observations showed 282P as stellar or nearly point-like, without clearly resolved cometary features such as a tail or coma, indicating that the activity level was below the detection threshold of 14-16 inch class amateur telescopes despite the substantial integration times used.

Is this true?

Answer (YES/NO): NO